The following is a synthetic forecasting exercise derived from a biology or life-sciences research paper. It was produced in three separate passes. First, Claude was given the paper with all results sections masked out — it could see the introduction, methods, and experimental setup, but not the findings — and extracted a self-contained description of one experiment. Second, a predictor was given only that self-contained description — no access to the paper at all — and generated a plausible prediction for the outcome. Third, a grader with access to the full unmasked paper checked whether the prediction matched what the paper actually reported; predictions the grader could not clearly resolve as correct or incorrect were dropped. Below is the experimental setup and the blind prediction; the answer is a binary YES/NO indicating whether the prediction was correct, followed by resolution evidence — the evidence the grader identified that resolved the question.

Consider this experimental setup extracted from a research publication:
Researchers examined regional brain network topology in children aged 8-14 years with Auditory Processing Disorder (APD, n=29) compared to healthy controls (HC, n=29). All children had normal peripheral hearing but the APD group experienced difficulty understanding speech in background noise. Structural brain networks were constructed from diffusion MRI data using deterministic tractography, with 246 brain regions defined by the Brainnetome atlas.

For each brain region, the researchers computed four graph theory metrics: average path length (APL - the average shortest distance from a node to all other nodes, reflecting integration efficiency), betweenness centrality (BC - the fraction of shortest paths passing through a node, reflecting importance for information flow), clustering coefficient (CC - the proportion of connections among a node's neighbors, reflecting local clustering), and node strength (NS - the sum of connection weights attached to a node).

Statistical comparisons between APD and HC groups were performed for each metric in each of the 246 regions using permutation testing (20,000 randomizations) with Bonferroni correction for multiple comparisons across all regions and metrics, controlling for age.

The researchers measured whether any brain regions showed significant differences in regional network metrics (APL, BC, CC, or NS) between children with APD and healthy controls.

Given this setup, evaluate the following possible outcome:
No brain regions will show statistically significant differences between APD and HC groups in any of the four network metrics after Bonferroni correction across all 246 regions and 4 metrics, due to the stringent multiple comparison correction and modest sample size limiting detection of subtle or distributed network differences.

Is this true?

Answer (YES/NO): NO